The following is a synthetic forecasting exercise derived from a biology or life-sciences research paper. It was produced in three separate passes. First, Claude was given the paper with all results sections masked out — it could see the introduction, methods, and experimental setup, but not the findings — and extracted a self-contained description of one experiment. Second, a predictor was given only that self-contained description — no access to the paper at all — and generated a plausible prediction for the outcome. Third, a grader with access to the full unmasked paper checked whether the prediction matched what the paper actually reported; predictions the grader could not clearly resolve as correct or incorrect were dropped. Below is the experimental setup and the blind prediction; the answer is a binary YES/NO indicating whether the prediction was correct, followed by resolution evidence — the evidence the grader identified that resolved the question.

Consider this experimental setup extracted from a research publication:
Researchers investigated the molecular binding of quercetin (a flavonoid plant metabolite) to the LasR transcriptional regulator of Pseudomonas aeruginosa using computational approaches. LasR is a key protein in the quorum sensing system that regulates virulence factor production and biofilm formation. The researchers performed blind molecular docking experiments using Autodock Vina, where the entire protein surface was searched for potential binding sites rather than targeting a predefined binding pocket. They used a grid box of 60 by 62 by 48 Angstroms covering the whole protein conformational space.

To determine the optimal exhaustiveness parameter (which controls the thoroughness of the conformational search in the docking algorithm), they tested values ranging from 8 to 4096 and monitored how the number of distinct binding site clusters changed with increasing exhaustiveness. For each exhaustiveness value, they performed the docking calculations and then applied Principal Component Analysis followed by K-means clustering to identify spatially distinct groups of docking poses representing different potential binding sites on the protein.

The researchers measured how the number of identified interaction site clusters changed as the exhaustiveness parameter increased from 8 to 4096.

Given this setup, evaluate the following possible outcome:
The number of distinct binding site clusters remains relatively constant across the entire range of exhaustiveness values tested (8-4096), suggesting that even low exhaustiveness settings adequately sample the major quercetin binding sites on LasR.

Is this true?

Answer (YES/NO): NO